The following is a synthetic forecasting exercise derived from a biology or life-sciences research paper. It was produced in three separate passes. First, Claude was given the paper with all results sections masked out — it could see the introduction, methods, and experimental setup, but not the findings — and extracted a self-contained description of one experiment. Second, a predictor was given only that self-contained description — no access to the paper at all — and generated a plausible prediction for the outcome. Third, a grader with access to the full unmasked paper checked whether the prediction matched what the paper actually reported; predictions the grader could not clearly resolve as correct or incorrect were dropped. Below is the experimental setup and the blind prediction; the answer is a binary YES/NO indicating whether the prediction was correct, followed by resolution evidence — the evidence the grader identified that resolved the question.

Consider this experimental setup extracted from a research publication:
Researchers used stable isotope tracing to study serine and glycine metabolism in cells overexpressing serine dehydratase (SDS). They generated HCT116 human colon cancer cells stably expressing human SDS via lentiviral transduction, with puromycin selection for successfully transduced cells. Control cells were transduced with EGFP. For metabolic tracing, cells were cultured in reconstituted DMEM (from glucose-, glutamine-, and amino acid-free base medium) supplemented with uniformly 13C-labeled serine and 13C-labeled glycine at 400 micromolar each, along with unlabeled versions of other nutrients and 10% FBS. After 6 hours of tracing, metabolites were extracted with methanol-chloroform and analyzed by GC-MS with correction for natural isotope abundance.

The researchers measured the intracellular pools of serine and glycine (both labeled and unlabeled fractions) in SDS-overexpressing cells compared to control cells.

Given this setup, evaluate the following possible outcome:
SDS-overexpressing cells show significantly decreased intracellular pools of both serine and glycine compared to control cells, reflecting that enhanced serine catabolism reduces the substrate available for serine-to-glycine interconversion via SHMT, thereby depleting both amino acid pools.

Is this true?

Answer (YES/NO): YES